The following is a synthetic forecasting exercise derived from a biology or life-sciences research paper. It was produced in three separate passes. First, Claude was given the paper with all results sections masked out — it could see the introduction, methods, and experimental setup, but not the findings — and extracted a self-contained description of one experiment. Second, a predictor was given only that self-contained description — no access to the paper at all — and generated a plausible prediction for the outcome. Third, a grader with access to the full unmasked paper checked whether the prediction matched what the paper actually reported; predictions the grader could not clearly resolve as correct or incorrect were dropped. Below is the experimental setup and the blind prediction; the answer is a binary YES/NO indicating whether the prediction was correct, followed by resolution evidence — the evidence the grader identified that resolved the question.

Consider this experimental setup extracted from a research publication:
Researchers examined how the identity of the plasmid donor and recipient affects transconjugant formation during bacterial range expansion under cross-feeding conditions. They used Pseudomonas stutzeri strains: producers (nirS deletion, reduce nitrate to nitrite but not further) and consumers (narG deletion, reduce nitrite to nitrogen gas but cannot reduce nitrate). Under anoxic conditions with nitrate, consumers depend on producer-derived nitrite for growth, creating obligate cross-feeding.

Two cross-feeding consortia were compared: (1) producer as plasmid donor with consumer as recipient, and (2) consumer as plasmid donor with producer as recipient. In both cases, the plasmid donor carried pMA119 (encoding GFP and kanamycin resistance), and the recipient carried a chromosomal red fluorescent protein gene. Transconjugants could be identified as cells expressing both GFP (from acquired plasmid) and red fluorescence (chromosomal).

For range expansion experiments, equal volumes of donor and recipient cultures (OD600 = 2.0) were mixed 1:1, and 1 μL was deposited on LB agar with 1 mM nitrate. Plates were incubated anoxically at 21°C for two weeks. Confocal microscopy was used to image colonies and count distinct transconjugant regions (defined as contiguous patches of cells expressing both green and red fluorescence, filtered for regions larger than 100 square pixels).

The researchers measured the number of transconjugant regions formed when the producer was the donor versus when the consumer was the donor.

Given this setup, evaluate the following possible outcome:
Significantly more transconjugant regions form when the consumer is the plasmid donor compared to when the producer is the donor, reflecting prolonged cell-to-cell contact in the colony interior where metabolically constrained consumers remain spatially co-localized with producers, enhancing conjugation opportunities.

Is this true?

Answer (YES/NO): NO